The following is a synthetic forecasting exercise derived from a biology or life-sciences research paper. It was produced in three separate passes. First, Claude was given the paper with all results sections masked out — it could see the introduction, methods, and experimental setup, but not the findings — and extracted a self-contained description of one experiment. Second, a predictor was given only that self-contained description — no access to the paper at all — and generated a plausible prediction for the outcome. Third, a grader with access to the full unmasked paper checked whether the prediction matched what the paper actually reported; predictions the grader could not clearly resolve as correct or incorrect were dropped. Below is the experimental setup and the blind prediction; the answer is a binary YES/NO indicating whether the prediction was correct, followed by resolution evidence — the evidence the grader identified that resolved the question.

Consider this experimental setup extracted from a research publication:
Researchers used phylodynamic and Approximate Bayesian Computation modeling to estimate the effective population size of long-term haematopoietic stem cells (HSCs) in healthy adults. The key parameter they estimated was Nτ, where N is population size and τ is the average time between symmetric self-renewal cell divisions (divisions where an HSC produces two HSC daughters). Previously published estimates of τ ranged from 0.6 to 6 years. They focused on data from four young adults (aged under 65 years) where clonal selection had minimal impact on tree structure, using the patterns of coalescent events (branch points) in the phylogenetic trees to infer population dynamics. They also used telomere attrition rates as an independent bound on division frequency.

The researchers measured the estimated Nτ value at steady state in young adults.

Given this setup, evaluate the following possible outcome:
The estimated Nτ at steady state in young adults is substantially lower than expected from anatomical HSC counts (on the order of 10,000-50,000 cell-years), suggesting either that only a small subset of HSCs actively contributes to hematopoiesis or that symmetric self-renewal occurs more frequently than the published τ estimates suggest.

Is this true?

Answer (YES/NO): NO